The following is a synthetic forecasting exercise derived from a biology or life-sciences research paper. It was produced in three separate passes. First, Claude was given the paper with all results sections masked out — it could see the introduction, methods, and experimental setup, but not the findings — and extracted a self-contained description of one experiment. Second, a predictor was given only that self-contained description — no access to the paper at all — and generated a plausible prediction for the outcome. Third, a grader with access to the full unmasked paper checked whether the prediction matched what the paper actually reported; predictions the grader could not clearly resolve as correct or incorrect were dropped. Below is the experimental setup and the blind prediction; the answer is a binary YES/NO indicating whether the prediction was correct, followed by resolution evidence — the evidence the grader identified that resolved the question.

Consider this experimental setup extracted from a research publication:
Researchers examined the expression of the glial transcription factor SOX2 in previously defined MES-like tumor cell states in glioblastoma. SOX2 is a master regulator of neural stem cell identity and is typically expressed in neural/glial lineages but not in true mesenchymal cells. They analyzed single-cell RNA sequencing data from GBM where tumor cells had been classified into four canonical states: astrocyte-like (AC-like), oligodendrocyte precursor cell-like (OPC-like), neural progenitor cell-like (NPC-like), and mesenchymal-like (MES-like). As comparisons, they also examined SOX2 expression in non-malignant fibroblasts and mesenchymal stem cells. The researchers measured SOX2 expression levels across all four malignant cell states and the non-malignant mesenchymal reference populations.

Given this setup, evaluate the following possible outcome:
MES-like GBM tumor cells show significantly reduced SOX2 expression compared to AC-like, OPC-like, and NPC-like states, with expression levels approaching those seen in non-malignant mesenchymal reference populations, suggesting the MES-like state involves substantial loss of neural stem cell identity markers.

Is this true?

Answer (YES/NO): NO